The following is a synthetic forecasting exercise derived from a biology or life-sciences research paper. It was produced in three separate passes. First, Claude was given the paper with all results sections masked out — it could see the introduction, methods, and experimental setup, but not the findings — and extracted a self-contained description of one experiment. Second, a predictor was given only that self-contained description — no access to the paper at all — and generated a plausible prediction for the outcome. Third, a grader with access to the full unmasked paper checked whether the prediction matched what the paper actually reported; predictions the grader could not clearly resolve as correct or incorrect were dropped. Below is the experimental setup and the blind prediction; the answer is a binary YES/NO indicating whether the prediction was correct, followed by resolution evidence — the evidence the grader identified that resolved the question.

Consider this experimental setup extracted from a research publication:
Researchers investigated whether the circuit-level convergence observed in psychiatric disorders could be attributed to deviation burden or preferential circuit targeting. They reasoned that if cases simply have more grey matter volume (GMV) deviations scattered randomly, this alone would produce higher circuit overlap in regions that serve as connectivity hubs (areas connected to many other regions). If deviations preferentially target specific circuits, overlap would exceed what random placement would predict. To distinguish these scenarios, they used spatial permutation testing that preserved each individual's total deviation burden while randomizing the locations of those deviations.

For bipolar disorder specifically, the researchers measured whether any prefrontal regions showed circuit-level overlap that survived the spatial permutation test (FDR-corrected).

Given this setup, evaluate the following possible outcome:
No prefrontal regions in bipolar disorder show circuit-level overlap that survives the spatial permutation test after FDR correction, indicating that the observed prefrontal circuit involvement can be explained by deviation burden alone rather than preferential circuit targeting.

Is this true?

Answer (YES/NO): NO